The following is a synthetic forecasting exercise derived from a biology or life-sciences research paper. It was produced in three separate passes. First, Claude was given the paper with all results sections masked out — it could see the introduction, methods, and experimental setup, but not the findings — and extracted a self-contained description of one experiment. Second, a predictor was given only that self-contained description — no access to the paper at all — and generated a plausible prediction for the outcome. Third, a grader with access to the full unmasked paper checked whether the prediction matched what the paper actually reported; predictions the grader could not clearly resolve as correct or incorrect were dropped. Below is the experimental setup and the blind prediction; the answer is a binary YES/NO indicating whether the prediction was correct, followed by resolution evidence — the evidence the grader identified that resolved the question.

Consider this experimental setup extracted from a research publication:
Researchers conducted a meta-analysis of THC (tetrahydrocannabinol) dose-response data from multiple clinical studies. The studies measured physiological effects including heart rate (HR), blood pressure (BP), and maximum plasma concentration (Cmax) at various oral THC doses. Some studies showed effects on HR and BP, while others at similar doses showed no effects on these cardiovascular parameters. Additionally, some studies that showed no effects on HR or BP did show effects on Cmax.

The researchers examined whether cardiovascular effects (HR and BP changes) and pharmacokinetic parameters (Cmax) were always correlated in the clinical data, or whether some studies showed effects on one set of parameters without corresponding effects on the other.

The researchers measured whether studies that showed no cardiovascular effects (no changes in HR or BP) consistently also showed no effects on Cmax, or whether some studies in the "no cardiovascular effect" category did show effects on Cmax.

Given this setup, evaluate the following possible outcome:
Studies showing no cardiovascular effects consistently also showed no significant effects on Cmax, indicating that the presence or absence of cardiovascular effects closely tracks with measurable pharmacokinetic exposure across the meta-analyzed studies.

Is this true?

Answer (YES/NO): NO